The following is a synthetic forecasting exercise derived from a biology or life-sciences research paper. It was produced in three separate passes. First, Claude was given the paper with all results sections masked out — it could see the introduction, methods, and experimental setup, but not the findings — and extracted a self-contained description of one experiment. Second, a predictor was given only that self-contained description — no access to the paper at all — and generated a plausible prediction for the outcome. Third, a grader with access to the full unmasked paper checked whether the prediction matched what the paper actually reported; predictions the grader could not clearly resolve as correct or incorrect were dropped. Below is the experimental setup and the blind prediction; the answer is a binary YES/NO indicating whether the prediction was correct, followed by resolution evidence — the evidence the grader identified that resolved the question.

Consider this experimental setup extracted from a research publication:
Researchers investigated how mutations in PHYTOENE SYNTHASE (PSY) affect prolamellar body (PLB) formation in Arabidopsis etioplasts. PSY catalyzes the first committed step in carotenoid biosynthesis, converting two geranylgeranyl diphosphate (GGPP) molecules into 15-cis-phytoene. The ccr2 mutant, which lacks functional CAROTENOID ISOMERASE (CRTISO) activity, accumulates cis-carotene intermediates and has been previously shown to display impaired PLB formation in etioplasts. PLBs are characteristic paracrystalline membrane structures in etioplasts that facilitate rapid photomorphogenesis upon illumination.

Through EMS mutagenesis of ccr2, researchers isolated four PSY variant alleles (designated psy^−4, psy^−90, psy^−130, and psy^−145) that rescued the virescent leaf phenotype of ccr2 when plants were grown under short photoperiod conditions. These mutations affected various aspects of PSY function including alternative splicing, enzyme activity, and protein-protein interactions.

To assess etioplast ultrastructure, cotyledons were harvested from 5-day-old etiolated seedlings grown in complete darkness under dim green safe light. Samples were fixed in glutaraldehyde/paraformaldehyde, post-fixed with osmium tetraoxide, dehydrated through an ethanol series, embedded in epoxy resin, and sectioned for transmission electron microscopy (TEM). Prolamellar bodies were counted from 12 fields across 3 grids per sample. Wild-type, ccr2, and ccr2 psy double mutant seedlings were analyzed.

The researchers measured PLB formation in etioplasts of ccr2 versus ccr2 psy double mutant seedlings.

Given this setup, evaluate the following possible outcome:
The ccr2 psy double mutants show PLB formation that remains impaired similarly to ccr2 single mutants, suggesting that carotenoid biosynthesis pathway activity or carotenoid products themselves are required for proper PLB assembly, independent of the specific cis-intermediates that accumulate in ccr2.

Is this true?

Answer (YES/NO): NO